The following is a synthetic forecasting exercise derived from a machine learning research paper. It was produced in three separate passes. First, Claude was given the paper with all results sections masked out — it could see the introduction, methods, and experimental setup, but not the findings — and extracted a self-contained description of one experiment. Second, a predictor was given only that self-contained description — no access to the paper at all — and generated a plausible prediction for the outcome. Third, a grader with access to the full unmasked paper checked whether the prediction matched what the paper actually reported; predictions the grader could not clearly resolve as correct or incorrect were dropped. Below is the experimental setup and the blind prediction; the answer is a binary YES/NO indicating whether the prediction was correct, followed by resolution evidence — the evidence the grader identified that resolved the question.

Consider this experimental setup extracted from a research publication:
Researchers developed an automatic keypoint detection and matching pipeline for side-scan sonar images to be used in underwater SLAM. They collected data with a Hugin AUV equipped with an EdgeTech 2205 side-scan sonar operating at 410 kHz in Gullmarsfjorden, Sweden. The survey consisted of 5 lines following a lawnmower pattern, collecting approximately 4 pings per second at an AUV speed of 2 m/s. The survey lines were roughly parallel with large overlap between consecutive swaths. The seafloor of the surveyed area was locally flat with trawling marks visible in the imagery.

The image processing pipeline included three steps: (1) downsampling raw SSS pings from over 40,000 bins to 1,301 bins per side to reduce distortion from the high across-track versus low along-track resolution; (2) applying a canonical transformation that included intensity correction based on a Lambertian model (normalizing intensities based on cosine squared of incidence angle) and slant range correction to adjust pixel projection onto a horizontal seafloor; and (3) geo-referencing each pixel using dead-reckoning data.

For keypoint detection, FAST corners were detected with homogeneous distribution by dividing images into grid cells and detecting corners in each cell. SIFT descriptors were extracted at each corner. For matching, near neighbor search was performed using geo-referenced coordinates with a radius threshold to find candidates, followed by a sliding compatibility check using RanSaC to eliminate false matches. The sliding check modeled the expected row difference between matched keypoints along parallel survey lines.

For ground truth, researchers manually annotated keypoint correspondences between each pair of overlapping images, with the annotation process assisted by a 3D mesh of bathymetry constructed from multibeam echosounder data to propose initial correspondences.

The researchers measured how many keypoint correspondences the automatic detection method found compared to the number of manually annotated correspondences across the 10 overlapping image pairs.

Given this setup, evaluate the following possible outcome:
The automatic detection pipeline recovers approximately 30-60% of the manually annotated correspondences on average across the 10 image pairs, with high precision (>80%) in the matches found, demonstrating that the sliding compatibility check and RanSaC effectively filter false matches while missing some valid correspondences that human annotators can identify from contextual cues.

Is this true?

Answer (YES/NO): NO